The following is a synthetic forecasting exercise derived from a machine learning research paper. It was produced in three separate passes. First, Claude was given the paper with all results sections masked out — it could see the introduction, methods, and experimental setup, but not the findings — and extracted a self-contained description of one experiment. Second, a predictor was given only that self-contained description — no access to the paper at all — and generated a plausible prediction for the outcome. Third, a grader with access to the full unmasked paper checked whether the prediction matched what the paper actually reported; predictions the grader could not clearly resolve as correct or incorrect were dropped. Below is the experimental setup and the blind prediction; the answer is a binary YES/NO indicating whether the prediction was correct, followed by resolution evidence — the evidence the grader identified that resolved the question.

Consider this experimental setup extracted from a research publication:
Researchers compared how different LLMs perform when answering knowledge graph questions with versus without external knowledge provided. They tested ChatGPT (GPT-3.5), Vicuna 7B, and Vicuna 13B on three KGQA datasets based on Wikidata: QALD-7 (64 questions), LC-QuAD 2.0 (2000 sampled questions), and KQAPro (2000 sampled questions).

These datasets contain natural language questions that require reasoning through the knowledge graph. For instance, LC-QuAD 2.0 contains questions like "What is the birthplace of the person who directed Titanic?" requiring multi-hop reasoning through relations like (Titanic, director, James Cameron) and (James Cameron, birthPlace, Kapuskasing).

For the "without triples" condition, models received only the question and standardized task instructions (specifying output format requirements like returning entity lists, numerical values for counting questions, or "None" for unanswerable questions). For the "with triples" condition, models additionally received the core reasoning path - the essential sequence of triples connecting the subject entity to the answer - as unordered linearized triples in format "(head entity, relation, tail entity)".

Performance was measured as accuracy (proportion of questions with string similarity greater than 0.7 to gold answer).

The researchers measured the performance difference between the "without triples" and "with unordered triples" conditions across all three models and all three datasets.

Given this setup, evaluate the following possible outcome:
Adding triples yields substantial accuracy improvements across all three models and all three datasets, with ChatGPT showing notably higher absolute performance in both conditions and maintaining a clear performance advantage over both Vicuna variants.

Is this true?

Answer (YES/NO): YES